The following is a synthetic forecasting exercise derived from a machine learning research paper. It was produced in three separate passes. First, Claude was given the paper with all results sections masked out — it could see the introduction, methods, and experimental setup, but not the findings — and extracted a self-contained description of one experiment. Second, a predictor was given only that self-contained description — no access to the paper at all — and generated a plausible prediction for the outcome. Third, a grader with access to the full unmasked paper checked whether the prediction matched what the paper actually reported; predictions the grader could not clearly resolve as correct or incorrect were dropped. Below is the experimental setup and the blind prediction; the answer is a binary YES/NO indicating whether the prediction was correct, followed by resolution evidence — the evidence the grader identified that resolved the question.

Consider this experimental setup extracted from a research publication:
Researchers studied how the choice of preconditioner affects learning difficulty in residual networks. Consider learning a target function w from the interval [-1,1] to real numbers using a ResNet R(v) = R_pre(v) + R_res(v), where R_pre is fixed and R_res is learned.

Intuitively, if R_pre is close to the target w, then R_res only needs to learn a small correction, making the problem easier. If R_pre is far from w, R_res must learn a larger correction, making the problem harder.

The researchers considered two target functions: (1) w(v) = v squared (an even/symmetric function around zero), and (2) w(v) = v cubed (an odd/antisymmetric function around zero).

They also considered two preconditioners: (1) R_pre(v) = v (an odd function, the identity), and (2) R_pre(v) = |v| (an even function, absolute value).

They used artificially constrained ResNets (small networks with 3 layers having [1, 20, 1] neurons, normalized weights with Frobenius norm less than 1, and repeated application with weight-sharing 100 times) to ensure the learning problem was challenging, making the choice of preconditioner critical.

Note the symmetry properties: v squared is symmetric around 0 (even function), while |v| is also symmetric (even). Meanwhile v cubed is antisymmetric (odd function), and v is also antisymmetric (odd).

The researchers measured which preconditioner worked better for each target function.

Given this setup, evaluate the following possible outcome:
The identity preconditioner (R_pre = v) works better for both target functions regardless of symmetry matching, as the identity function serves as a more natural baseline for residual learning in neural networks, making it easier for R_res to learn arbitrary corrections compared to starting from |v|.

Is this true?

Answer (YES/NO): NO